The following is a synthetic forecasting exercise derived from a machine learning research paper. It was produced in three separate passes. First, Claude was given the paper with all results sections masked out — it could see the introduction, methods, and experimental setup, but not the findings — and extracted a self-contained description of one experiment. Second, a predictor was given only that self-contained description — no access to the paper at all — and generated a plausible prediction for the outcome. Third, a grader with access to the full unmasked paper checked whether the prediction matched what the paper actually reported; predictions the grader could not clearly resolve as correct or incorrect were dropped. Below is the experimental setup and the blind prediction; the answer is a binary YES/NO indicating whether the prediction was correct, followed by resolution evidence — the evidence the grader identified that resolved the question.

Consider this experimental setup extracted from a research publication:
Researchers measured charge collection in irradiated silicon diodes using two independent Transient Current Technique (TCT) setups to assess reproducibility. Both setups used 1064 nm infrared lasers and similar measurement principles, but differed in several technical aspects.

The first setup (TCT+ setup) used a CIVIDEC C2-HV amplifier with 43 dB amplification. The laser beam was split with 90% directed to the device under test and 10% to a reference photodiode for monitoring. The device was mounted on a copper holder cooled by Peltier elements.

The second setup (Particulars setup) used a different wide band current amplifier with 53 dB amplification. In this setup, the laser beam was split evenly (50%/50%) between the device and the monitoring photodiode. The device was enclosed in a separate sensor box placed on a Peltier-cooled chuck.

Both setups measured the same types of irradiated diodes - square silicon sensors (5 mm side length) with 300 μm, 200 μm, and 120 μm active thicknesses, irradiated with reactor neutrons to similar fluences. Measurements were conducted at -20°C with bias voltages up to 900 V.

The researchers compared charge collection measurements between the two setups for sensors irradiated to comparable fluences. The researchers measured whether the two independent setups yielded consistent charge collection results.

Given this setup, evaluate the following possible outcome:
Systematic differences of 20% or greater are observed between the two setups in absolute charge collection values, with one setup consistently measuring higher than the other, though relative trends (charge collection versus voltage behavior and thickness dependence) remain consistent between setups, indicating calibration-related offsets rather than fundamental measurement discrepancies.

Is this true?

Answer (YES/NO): NO